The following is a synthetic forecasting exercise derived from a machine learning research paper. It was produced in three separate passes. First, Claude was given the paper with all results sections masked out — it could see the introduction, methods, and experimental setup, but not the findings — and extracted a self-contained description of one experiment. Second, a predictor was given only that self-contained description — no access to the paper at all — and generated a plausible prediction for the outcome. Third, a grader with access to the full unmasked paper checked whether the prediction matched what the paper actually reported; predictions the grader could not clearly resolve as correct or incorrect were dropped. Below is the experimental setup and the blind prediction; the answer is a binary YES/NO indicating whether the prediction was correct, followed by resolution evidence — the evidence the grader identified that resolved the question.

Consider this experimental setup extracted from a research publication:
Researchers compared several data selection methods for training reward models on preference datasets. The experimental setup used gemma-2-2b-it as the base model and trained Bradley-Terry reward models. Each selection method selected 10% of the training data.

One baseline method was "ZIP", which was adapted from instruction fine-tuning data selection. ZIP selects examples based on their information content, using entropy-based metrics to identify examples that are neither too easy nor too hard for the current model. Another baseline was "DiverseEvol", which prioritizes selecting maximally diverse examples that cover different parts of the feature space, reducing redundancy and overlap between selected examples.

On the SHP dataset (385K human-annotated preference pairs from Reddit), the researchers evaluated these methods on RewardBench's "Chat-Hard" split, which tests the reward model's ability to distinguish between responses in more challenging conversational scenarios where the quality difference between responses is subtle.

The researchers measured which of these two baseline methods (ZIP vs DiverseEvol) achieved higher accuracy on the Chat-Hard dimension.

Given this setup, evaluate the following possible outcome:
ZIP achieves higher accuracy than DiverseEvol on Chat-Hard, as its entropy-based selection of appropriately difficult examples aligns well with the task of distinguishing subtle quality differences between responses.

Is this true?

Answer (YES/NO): YES